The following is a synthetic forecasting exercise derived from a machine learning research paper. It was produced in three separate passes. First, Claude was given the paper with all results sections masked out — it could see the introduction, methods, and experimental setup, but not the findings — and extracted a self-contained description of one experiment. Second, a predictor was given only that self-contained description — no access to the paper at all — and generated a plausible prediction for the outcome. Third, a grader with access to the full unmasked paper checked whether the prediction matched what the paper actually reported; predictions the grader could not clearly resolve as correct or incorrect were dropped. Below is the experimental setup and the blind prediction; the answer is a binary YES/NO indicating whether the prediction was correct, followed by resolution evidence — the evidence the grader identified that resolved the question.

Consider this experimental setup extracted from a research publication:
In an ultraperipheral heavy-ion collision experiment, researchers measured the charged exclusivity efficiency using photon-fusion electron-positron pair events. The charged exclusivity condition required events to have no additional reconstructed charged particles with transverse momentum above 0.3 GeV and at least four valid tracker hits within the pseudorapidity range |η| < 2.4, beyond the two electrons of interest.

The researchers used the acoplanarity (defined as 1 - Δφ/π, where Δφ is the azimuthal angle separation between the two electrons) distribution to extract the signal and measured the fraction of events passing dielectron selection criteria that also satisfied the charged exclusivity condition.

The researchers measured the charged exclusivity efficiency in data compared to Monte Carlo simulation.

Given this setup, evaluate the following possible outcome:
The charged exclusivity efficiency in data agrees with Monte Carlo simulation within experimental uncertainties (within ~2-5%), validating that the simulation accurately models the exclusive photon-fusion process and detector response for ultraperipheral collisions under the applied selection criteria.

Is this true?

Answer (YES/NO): NO